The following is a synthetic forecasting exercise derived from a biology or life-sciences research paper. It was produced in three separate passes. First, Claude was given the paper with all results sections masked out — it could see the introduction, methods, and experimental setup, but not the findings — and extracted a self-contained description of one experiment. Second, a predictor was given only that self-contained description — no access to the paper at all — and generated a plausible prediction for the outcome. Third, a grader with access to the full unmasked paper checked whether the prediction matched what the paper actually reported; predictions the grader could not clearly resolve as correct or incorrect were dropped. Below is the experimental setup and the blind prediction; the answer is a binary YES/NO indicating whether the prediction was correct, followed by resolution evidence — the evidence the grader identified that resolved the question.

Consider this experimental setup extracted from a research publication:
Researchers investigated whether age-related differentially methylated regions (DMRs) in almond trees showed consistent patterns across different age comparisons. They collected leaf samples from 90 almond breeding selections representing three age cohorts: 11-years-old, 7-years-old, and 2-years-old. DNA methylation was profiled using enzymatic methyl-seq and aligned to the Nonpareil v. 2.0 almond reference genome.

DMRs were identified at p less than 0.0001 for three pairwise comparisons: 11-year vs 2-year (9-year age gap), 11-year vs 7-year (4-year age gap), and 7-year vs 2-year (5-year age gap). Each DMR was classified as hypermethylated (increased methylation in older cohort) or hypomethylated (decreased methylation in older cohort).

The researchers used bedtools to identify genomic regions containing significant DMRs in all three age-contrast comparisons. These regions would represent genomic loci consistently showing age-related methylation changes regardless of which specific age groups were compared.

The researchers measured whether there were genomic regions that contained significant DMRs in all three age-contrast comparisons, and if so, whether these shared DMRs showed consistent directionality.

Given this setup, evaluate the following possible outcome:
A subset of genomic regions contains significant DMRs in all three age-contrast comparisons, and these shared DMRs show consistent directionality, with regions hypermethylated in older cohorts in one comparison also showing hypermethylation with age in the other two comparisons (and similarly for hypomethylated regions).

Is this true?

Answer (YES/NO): YES